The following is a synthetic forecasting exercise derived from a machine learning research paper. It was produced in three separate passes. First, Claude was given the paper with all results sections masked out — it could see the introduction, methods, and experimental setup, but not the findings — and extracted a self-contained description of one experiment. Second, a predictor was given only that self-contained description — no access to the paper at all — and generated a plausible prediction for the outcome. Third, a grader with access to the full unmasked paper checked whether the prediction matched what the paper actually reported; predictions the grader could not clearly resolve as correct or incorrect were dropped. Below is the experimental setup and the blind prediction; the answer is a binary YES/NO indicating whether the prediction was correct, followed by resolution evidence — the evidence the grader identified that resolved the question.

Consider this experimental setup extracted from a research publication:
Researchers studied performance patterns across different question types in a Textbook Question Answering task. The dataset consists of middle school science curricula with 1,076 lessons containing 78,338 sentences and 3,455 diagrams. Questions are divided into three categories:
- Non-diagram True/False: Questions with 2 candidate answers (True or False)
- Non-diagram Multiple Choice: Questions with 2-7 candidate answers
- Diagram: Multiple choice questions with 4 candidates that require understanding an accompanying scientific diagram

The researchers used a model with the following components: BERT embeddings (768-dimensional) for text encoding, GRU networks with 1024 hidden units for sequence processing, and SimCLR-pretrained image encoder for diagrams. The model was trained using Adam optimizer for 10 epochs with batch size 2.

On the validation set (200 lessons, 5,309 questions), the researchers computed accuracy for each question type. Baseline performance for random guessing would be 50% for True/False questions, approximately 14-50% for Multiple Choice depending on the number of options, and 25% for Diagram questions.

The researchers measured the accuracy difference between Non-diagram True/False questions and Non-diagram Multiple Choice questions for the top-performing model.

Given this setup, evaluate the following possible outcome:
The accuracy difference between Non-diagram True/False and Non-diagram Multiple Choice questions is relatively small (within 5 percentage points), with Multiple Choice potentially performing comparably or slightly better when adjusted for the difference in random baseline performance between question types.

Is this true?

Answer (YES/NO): NO